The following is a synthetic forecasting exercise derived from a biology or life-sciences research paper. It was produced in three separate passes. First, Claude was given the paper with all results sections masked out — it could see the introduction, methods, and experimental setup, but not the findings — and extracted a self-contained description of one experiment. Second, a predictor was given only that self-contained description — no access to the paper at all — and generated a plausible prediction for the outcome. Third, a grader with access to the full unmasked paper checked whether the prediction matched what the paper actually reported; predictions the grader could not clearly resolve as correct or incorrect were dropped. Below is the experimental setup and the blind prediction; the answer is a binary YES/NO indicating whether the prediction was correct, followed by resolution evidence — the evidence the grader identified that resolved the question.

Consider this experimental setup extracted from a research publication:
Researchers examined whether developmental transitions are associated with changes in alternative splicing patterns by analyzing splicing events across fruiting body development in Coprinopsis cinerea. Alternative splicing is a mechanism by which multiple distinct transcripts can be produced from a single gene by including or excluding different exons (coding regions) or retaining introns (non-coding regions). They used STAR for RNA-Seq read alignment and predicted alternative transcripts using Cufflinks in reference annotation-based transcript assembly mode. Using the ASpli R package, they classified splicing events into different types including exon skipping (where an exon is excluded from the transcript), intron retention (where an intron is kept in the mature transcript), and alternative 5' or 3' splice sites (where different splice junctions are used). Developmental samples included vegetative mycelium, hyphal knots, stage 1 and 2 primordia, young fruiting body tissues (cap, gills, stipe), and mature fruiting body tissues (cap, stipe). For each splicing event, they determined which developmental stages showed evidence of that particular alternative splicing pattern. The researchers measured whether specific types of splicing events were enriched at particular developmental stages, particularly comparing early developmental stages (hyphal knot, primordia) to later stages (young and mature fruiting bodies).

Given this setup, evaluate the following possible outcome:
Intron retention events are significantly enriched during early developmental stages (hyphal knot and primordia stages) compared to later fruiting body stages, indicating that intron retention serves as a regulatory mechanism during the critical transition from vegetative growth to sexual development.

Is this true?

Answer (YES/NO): NO